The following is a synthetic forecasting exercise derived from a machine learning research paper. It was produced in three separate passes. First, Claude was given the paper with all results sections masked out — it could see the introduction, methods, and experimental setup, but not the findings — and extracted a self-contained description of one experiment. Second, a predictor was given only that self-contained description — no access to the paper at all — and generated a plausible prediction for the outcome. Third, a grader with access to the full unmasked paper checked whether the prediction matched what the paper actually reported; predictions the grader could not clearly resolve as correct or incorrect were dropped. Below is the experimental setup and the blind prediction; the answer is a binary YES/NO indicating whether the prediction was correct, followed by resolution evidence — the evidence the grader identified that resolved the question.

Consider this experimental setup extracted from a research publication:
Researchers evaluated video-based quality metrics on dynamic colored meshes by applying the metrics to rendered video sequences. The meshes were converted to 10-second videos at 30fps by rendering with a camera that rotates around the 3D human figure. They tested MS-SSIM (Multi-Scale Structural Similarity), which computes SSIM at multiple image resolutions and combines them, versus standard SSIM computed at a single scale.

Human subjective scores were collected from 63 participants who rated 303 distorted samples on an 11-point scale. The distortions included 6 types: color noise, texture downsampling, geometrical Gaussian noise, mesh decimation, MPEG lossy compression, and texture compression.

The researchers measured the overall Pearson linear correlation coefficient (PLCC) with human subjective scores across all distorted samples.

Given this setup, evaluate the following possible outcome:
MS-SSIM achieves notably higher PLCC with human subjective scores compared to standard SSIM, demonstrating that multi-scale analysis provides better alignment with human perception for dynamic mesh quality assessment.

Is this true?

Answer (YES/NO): YES